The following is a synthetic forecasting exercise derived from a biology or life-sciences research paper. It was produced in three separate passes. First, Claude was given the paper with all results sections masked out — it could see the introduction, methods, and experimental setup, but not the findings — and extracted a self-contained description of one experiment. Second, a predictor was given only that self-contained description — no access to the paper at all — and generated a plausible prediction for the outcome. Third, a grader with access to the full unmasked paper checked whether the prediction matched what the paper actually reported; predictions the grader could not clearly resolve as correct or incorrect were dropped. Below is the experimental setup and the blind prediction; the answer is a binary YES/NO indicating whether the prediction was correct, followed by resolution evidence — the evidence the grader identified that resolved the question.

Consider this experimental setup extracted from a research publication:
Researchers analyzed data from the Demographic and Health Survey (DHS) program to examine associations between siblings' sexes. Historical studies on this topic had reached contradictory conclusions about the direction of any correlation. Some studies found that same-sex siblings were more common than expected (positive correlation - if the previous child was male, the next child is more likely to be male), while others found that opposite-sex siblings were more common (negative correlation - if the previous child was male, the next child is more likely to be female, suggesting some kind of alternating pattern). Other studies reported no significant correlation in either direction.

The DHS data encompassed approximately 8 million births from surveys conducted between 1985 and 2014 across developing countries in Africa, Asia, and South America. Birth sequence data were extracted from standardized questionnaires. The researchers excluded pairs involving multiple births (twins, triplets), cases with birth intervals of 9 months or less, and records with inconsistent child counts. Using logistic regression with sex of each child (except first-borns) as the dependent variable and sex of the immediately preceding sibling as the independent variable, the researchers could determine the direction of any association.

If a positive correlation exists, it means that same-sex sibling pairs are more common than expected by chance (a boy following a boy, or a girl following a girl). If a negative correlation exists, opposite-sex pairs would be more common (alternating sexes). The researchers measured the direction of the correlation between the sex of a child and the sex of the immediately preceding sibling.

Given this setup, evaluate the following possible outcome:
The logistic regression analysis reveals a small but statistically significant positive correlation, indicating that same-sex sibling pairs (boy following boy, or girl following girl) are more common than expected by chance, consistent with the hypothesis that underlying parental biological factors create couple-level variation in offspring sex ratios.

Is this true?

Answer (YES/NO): NO